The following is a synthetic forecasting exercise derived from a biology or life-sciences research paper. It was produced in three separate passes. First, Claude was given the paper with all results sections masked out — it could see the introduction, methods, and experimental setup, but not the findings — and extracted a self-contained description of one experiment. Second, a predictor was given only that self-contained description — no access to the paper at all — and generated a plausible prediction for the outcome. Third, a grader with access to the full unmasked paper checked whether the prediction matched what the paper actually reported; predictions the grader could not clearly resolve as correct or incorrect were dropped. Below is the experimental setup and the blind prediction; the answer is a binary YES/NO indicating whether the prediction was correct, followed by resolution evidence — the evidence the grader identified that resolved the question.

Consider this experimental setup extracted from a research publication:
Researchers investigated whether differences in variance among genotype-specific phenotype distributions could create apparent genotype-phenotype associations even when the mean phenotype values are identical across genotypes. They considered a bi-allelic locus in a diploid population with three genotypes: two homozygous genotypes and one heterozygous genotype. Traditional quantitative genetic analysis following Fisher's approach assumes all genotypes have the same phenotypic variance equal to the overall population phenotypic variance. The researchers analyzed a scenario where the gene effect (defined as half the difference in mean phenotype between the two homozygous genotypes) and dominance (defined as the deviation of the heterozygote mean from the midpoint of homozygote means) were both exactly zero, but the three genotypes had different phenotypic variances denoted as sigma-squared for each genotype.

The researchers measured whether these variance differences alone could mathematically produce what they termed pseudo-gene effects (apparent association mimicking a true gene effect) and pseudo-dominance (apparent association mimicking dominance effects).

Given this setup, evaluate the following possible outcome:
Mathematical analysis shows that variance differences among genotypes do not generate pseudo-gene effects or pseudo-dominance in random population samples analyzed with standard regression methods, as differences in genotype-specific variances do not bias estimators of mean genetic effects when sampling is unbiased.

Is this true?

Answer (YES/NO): NO